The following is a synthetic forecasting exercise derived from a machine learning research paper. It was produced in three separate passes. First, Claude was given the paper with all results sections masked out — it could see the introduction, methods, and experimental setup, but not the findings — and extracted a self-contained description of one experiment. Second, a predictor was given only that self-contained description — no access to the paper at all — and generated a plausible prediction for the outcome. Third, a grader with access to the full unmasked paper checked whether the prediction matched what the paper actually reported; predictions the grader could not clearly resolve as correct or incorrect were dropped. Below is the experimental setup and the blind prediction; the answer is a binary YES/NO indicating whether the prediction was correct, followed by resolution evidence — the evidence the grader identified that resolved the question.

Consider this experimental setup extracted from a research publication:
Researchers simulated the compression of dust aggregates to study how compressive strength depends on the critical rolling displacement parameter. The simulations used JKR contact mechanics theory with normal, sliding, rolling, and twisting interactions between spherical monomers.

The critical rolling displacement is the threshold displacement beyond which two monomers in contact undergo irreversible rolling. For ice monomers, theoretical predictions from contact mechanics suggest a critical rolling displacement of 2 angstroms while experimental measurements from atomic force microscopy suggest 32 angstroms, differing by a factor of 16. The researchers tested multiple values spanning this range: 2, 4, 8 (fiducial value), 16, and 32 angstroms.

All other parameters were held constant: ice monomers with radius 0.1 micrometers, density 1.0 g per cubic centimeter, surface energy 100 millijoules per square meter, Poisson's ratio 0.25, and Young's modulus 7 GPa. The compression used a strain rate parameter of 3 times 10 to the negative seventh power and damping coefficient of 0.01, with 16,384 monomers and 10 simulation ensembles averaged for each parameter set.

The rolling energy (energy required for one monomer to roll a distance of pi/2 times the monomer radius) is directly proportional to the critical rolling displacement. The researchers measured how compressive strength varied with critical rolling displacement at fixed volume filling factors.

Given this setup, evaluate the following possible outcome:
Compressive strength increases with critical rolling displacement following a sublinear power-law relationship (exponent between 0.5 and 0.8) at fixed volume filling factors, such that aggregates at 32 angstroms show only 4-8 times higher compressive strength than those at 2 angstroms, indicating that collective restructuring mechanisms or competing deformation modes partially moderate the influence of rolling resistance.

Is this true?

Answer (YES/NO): NO